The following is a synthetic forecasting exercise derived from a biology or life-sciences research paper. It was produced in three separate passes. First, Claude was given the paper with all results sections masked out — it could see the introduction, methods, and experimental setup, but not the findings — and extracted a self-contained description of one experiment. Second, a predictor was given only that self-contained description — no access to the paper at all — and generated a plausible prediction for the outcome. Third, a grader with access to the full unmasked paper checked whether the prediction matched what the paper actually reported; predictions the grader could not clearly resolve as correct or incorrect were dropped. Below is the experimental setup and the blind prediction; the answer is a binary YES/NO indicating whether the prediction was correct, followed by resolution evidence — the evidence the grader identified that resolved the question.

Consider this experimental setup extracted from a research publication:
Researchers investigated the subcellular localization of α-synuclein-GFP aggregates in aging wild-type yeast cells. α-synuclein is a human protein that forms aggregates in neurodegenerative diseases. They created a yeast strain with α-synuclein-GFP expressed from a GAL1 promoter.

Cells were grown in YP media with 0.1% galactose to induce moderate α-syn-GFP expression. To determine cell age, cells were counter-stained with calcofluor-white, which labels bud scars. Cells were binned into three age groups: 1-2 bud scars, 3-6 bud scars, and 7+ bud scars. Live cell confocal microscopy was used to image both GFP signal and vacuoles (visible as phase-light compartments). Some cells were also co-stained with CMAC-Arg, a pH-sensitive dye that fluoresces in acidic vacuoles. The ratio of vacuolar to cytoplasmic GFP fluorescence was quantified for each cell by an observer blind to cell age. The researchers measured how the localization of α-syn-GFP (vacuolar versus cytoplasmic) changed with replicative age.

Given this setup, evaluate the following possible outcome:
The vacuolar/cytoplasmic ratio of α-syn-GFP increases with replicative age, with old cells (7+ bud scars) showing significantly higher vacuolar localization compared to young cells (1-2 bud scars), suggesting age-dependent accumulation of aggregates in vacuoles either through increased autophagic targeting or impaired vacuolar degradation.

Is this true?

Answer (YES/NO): YES